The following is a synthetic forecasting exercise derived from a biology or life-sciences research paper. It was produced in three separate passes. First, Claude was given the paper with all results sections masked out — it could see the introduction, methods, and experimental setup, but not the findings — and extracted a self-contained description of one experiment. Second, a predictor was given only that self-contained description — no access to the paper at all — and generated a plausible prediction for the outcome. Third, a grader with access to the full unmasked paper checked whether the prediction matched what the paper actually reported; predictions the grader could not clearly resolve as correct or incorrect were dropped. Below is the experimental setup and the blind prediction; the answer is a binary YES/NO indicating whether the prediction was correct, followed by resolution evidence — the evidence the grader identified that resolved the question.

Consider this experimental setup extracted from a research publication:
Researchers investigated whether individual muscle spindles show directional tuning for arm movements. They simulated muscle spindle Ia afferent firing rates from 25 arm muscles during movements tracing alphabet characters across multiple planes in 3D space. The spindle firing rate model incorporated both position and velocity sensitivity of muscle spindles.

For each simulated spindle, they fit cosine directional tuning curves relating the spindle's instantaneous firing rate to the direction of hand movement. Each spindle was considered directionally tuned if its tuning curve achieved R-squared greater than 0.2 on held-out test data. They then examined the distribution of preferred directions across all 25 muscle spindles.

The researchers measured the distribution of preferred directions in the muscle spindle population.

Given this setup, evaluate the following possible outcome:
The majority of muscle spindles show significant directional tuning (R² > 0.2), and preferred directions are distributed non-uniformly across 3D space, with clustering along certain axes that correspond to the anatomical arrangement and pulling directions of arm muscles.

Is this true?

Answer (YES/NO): YES